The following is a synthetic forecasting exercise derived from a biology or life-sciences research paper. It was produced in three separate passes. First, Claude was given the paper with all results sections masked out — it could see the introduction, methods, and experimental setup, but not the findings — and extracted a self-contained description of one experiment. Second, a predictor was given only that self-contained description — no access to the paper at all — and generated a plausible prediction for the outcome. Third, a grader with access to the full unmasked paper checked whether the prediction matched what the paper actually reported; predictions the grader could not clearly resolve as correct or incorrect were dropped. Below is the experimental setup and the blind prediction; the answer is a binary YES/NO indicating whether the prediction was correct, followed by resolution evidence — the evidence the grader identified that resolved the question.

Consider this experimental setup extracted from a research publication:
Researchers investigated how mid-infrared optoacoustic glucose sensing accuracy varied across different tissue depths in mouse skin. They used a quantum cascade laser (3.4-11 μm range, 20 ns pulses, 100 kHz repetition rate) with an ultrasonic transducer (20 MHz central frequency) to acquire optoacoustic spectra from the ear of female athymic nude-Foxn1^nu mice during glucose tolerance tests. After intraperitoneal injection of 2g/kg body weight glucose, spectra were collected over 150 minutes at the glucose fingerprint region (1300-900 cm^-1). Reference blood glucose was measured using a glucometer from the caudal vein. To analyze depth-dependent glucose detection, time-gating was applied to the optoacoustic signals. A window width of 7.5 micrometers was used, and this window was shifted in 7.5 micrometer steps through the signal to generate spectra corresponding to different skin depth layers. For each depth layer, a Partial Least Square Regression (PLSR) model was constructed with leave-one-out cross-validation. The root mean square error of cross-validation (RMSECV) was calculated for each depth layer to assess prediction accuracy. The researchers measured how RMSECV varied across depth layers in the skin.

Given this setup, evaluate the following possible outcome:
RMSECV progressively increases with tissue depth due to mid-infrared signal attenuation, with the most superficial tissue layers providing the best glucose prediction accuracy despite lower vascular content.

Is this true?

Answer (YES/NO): NO